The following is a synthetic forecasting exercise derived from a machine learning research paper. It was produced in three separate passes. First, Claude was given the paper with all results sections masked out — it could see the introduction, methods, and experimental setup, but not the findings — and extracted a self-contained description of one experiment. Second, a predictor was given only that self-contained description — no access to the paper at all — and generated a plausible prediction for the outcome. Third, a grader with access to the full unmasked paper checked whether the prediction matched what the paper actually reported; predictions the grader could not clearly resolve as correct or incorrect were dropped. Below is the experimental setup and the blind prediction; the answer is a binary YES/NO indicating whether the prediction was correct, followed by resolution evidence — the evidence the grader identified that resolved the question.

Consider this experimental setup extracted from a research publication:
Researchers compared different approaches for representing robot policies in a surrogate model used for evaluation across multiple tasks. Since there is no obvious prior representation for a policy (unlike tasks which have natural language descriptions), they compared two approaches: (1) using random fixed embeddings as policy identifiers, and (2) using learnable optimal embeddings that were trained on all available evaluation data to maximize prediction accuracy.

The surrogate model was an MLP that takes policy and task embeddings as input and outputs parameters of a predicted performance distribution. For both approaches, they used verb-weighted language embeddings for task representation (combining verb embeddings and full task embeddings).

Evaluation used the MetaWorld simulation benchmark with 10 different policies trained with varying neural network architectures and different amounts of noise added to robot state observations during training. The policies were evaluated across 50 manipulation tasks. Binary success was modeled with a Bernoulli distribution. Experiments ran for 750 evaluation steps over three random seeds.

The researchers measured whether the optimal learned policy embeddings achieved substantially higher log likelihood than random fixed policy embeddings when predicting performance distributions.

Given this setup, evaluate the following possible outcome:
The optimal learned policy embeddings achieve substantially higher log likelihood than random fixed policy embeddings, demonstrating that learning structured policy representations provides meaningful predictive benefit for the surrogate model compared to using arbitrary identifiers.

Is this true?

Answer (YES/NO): NO